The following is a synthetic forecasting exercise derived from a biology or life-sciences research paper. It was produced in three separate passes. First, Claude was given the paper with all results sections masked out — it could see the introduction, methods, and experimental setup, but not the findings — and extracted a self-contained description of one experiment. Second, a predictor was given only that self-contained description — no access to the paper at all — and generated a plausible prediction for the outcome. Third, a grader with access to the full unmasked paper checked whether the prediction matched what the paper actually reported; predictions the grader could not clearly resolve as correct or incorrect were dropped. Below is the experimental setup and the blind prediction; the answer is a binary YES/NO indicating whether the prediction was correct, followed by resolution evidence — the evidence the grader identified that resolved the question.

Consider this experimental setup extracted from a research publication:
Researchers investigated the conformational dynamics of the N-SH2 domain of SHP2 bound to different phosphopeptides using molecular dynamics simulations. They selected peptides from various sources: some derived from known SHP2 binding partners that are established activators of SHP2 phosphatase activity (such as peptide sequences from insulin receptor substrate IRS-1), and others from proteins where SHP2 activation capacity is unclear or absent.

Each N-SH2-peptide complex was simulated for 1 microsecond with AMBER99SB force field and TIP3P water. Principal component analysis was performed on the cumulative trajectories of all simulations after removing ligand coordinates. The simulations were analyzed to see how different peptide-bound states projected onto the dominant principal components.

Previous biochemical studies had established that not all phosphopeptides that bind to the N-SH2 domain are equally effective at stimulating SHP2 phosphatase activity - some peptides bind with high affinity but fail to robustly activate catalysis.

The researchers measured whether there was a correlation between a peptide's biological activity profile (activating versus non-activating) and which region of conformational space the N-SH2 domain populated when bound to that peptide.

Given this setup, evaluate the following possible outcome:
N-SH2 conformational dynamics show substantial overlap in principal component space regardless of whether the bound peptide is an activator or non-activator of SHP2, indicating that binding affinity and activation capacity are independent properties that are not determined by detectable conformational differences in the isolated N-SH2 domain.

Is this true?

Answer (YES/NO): NO